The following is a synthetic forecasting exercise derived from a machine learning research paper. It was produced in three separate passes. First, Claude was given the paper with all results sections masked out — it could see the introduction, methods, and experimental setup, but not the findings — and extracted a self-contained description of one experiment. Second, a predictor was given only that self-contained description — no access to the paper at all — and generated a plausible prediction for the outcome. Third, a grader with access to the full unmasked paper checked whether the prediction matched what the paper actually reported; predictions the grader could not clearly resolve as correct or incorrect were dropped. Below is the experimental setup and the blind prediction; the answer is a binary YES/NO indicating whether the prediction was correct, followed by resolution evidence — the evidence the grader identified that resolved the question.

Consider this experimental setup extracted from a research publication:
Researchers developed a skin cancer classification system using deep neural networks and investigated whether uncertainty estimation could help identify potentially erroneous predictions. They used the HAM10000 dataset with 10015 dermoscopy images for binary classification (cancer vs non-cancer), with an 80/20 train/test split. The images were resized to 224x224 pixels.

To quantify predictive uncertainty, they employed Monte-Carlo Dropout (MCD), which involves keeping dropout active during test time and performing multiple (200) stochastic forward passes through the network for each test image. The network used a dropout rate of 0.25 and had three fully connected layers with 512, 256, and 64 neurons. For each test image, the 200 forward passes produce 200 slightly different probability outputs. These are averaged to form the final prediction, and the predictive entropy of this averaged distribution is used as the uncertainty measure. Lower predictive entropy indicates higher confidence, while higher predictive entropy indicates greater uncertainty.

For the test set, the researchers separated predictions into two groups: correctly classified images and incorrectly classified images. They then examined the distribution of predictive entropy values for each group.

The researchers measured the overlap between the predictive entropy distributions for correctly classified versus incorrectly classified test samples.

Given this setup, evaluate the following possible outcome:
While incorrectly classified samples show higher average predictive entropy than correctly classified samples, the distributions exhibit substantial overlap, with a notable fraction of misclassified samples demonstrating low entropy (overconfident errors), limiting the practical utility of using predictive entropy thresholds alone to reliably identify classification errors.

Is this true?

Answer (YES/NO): NO